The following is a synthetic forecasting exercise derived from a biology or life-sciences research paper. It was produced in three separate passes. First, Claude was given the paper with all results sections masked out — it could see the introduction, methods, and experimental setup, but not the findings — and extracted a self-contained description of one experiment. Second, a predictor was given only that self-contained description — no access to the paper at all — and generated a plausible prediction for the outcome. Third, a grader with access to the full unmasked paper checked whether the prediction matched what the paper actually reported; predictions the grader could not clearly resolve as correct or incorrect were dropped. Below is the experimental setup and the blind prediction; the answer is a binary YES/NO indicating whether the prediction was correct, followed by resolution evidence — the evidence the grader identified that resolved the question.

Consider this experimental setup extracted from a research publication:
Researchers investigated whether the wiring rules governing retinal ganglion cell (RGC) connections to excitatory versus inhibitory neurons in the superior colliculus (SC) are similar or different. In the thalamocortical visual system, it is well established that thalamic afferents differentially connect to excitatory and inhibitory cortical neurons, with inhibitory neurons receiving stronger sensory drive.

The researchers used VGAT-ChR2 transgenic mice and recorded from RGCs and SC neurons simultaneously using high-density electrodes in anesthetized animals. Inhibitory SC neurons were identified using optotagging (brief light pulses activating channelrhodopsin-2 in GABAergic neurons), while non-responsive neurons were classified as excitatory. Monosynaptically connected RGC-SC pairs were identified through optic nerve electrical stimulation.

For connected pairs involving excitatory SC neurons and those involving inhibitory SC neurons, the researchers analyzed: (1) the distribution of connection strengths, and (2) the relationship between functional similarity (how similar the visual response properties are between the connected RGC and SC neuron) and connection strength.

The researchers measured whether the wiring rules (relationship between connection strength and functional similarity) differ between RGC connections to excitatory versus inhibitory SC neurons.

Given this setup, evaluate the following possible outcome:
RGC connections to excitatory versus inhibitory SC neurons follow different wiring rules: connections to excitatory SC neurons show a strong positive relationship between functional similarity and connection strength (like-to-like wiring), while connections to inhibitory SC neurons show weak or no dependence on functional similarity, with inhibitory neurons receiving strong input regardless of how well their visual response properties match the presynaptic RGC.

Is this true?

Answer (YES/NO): NO